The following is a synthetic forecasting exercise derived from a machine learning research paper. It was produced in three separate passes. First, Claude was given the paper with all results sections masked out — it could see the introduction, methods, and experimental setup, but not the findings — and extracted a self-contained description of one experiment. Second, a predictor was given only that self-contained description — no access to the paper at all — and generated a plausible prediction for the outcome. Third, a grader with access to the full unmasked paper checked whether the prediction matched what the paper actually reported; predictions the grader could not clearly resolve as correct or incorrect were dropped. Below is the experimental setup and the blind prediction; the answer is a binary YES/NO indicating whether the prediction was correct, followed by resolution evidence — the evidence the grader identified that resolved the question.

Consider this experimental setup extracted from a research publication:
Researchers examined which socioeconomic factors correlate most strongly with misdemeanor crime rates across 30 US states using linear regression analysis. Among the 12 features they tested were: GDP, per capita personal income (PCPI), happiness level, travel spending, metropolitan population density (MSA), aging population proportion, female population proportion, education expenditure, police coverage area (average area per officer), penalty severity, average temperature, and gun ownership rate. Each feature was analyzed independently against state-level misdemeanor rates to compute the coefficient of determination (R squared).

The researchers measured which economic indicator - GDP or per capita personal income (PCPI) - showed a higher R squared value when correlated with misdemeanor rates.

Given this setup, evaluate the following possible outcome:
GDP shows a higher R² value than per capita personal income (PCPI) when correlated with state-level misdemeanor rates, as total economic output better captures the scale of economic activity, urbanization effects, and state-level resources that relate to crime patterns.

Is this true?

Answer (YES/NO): NO